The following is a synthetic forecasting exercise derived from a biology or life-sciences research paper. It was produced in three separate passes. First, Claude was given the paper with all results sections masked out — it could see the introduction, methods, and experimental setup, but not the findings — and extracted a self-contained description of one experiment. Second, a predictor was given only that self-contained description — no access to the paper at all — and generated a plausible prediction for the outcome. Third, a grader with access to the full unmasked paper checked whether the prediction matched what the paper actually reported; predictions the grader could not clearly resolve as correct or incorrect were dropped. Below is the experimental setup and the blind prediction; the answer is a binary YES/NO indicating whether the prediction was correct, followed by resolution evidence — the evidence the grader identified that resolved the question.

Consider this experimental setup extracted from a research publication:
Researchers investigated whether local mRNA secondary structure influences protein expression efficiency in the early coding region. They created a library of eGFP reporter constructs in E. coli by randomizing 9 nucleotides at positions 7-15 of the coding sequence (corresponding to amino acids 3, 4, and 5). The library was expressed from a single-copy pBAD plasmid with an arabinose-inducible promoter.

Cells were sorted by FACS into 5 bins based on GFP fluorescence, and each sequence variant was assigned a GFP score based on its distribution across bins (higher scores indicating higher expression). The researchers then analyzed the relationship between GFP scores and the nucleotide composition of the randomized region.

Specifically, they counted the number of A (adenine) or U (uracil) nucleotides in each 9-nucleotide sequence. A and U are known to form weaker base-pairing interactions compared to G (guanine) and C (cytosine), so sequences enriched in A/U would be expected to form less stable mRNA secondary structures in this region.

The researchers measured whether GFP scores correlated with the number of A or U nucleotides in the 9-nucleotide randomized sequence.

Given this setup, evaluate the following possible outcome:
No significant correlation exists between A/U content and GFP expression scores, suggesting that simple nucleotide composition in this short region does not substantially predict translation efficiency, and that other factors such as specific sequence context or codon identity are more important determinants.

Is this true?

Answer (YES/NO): NO